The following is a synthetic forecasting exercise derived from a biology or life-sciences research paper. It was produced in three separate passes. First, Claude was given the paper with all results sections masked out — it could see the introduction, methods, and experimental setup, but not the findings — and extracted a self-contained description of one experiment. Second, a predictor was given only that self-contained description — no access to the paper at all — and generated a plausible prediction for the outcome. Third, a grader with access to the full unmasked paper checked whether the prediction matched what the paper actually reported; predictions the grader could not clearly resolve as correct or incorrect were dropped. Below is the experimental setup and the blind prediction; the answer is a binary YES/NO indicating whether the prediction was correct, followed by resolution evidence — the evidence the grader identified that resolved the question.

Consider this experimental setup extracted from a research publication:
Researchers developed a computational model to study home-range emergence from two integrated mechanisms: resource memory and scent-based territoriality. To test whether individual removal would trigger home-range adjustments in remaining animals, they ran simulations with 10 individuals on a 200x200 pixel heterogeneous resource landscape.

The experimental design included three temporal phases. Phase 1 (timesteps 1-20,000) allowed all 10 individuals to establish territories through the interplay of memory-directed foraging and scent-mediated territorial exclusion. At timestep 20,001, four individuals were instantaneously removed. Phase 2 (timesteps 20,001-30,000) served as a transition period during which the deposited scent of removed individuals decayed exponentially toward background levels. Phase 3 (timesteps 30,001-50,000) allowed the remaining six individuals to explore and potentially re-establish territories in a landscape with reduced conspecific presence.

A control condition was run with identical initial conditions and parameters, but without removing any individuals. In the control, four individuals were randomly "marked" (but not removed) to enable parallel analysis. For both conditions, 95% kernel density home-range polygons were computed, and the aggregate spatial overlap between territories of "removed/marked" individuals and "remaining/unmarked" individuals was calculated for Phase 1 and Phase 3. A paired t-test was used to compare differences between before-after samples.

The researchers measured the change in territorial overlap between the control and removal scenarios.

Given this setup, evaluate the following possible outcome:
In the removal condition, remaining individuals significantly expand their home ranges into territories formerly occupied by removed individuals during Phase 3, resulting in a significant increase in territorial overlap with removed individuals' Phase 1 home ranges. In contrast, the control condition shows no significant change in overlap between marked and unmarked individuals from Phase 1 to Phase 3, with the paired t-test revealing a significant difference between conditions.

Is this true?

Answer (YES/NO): NO